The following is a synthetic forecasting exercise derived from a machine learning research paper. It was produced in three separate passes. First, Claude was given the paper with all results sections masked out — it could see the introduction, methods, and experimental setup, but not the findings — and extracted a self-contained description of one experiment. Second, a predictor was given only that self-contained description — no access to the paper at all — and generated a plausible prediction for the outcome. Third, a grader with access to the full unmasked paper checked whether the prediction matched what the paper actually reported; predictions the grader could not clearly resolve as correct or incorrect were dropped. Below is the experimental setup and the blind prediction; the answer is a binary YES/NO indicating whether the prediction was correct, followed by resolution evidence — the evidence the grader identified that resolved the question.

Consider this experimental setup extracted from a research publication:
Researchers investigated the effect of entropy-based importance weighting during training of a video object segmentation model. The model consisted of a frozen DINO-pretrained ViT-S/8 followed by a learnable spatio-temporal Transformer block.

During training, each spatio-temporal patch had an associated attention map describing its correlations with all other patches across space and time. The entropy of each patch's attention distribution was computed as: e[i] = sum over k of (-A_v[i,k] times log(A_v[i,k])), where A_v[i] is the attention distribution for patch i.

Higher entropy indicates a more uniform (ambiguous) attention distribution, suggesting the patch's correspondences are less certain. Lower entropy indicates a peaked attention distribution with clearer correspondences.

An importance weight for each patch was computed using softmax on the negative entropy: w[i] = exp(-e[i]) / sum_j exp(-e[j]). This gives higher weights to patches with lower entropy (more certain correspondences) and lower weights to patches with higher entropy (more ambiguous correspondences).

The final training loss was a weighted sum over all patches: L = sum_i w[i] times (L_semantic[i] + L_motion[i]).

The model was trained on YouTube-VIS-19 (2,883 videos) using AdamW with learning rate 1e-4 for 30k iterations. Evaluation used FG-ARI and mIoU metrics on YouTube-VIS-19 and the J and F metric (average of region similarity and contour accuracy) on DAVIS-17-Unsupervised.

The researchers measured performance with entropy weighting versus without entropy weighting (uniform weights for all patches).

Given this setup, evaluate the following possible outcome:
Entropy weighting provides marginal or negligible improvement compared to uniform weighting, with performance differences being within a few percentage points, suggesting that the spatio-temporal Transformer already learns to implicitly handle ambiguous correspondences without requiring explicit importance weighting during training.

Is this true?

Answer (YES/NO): NO